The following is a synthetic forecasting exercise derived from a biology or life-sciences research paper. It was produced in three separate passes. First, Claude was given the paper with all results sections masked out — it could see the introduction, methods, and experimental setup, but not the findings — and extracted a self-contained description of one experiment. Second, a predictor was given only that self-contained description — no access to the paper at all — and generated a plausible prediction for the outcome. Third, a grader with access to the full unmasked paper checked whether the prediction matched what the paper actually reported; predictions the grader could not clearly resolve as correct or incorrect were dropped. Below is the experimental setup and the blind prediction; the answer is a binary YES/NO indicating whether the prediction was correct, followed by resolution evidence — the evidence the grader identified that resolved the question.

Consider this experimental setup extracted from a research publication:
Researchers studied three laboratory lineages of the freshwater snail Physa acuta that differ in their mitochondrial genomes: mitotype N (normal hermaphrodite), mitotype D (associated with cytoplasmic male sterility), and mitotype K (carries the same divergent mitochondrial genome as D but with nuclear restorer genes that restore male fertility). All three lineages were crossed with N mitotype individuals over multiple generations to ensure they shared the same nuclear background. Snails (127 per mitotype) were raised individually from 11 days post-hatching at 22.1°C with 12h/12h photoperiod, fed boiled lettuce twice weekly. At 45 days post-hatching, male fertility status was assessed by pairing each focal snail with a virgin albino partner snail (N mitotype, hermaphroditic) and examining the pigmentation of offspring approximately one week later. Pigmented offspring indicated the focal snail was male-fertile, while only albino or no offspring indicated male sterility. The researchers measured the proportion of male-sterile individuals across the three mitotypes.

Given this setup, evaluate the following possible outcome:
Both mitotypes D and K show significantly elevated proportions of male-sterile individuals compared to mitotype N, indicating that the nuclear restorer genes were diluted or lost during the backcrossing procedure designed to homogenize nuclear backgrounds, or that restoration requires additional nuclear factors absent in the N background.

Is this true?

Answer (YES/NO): NO